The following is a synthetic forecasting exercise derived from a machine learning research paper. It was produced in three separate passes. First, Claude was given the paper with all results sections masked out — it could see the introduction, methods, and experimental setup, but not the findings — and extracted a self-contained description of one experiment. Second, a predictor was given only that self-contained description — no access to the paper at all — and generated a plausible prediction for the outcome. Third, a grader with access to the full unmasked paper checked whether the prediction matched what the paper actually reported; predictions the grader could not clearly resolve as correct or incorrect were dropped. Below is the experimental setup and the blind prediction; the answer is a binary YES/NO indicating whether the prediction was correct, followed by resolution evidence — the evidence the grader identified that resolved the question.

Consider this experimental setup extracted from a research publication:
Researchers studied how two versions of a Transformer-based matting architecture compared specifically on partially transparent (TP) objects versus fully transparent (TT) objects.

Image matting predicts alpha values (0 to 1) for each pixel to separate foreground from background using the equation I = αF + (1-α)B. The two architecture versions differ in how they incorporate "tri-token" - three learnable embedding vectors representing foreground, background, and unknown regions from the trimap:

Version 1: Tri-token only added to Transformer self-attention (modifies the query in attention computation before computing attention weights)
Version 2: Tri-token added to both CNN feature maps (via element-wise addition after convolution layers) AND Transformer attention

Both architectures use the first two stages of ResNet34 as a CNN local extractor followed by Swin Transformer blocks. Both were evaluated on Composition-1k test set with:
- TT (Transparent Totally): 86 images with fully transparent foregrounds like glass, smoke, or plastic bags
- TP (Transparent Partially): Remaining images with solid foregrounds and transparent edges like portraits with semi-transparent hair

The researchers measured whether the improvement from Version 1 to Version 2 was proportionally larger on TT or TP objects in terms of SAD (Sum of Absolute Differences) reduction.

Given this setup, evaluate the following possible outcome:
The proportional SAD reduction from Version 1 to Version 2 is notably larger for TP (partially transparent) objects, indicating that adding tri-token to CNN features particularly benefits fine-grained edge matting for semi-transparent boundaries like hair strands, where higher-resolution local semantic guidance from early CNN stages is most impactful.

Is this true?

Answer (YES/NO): NO